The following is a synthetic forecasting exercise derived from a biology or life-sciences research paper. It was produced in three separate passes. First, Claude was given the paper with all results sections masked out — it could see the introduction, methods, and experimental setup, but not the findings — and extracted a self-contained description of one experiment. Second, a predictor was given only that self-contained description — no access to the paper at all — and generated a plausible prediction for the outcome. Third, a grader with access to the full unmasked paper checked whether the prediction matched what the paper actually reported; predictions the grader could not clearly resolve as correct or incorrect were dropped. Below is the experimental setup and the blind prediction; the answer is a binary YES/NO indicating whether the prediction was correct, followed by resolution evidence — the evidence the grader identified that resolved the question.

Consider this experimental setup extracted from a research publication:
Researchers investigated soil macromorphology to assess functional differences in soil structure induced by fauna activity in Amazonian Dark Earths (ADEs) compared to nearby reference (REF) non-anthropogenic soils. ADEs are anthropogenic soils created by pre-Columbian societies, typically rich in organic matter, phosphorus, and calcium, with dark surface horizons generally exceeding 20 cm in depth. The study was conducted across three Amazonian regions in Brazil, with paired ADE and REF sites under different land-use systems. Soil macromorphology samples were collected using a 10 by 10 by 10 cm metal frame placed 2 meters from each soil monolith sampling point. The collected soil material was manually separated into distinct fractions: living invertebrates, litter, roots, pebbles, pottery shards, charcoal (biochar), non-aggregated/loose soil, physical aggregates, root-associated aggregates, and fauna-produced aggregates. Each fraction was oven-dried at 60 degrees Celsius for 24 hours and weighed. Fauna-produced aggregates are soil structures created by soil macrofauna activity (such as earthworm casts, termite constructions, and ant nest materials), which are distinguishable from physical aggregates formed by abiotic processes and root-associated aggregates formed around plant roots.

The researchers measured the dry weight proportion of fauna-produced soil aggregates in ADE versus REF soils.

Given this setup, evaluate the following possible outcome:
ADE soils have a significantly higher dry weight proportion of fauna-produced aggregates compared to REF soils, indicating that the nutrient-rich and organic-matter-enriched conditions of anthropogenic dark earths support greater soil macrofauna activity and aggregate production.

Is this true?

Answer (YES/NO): YES